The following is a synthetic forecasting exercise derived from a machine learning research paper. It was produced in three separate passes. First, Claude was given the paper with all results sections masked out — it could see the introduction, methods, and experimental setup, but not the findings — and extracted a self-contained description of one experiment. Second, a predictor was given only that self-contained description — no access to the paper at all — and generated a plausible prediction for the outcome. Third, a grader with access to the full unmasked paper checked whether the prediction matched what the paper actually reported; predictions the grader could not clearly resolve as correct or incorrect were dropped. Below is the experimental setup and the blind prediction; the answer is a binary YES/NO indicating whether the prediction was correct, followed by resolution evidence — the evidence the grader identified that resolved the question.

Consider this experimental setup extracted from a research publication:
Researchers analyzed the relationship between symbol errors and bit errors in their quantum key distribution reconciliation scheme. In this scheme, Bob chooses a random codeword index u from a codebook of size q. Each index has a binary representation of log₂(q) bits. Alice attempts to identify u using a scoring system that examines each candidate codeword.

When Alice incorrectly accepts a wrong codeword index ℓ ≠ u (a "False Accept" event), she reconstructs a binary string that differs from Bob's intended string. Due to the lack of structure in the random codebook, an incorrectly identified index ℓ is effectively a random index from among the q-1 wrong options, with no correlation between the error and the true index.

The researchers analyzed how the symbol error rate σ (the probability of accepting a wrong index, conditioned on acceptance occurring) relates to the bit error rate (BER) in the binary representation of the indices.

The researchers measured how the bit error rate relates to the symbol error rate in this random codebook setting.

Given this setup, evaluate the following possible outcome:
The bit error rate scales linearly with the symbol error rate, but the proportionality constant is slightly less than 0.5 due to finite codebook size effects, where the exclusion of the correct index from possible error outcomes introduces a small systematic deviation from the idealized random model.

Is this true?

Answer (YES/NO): NO